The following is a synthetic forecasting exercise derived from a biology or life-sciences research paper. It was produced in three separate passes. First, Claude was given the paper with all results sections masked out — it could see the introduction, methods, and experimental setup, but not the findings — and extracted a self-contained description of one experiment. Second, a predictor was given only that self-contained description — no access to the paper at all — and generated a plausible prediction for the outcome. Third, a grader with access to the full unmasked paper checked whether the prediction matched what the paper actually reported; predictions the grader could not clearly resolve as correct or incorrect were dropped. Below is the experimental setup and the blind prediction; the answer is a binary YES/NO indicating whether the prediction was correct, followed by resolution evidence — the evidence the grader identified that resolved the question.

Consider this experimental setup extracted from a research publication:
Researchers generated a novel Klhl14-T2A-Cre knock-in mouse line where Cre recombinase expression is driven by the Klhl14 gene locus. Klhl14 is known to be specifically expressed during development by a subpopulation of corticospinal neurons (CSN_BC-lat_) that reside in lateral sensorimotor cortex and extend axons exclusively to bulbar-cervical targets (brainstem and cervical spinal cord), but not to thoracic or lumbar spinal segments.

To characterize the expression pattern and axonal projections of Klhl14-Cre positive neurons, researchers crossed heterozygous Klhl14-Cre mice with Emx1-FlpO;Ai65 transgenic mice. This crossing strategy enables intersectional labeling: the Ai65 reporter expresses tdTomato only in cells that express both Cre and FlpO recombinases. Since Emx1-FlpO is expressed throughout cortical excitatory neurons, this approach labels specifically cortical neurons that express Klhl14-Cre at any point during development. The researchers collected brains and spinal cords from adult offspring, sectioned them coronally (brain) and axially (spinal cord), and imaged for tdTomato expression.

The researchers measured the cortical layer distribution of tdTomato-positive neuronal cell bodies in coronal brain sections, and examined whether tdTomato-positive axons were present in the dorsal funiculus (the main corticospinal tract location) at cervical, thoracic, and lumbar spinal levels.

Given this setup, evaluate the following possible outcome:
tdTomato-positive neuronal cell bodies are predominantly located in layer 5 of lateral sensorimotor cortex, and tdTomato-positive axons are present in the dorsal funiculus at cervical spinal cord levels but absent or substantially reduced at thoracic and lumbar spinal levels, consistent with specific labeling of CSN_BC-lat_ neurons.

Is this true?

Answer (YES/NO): NO